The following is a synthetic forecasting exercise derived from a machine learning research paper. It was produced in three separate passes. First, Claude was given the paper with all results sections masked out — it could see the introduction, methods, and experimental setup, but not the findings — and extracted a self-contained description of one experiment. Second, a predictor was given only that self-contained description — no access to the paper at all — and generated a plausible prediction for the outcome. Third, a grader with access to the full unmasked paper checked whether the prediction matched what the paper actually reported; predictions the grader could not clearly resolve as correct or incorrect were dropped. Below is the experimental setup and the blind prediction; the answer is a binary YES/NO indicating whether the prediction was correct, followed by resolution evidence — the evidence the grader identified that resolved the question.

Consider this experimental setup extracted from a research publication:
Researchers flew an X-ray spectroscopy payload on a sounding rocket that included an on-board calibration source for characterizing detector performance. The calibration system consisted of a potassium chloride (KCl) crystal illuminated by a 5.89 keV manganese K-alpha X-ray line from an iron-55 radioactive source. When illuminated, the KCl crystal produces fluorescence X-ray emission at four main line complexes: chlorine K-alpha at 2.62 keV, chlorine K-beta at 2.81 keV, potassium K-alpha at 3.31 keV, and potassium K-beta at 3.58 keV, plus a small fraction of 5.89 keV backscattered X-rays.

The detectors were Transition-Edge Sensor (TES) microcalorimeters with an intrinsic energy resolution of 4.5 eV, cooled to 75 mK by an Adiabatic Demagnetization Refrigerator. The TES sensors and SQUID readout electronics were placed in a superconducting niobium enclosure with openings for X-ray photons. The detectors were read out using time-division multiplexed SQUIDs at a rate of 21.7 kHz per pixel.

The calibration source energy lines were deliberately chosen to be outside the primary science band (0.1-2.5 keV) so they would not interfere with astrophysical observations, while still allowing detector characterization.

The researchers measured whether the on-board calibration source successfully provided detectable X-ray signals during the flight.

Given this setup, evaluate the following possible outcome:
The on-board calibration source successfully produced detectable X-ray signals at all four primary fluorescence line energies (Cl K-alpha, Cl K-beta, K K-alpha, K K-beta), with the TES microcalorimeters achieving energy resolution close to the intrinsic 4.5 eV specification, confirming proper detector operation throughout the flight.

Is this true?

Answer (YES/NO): NO